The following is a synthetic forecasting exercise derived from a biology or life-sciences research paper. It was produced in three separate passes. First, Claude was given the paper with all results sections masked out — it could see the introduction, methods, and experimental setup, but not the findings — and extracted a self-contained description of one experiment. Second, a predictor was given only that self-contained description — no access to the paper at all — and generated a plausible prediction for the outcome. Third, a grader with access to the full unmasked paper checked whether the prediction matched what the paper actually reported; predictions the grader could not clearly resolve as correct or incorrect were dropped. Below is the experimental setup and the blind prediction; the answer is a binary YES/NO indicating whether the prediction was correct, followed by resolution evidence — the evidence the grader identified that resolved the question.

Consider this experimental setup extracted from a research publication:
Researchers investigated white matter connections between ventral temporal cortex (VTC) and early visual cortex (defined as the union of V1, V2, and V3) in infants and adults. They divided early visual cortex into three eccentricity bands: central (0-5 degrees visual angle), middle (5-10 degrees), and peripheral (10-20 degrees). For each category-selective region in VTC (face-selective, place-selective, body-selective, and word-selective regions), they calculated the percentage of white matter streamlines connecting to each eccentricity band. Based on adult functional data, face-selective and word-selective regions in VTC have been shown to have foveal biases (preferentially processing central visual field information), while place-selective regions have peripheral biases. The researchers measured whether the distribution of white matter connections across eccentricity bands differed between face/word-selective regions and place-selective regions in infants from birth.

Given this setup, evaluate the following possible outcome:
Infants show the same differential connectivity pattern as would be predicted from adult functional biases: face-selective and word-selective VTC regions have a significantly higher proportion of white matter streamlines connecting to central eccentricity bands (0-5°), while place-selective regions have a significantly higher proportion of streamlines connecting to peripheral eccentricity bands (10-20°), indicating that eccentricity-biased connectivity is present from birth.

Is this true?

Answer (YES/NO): YES